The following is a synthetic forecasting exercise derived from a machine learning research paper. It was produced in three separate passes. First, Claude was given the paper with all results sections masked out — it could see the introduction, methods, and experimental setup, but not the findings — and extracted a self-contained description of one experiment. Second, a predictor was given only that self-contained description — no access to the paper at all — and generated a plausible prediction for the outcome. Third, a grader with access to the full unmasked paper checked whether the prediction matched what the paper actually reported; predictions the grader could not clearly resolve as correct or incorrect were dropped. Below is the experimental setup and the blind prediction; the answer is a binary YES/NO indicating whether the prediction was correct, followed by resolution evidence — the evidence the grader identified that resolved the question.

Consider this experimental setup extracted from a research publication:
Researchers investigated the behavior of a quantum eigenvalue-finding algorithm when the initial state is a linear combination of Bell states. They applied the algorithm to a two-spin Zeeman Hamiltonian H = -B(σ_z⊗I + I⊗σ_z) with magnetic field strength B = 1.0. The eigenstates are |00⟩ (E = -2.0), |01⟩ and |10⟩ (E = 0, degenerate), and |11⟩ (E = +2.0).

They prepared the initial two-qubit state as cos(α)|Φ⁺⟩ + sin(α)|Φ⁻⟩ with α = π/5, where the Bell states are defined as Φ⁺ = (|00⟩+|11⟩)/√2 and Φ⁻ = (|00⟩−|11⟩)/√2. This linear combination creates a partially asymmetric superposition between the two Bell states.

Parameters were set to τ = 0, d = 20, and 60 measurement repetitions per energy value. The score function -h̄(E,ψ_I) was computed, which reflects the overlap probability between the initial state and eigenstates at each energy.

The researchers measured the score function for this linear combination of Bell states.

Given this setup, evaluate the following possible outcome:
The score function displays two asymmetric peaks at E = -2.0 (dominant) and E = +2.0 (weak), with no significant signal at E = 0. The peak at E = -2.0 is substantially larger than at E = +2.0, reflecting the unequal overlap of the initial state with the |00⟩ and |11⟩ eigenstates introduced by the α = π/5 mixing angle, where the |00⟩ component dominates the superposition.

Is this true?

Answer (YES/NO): NO